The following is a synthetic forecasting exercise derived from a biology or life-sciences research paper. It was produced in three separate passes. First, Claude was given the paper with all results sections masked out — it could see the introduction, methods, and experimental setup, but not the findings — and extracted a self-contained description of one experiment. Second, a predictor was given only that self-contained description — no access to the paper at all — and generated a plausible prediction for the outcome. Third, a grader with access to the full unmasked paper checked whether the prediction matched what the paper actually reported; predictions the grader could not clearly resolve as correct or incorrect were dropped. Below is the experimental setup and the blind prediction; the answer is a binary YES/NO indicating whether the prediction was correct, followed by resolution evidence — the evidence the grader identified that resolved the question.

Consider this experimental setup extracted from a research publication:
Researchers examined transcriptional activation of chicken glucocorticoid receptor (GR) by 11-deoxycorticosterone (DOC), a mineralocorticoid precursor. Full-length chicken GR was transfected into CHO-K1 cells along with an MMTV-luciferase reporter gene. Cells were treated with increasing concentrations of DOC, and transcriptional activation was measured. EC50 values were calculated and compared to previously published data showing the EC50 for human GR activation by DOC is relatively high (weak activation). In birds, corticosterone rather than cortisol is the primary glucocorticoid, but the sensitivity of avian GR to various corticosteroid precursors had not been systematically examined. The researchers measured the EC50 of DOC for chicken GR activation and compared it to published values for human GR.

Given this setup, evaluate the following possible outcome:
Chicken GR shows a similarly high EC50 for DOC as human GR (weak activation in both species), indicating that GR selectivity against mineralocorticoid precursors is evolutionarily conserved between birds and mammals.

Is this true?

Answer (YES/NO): NO